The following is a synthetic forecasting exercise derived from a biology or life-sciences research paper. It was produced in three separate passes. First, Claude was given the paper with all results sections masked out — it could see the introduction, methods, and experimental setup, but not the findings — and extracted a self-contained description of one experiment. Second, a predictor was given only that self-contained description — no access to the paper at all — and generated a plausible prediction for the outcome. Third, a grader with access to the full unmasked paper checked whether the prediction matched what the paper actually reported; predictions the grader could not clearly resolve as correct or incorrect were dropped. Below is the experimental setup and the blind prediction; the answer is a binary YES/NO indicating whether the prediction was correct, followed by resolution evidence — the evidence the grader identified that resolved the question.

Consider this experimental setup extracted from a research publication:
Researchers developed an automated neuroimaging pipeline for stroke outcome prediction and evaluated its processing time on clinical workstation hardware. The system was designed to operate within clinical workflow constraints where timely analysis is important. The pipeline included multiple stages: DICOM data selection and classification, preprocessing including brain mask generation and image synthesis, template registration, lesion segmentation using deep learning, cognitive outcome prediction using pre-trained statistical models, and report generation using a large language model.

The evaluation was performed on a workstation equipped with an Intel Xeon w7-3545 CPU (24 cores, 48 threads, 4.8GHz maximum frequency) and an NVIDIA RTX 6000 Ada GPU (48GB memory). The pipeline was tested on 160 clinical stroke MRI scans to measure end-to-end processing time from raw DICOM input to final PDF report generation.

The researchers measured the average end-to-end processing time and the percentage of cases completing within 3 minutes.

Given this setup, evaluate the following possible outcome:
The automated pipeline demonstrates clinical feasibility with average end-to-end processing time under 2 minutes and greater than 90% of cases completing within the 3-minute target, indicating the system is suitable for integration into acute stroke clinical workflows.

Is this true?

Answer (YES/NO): NO